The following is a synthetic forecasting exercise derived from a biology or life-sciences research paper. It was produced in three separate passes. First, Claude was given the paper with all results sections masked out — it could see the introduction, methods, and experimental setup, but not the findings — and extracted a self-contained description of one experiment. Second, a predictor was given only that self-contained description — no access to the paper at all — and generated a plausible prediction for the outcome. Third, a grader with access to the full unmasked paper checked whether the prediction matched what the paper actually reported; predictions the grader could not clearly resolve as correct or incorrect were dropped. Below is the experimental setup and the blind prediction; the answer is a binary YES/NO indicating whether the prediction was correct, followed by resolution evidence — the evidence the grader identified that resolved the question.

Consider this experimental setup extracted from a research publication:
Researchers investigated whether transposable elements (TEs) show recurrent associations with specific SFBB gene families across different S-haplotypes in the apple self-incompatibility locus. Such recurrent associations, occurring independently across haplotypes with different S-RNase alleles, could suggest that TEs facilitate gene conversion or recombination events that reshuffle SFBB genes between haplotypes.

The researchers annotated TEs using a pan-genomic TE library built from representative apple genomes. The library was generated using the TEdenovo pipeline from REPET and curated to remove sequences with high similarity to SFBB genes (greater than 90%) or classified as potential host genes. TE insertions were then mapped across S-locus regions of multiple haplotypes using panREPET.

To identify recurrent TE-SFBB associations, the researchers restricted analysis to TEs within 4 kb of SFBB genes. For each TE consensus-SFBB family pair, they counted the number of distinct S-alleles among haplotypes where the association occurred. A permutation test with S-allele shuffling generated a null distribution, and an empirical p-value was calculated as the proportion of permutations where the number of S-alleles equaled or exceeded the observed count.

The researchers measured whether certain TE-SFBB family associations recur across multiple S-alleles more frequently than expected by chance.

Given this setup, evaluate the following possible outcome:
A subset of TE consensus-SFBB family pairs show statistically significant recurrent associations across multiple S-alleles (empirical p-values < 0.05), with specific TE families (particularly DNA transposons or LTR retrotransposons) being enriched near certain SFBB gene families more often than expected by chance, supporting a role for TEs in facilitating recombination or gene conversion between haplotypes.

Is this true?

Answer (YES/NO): NO